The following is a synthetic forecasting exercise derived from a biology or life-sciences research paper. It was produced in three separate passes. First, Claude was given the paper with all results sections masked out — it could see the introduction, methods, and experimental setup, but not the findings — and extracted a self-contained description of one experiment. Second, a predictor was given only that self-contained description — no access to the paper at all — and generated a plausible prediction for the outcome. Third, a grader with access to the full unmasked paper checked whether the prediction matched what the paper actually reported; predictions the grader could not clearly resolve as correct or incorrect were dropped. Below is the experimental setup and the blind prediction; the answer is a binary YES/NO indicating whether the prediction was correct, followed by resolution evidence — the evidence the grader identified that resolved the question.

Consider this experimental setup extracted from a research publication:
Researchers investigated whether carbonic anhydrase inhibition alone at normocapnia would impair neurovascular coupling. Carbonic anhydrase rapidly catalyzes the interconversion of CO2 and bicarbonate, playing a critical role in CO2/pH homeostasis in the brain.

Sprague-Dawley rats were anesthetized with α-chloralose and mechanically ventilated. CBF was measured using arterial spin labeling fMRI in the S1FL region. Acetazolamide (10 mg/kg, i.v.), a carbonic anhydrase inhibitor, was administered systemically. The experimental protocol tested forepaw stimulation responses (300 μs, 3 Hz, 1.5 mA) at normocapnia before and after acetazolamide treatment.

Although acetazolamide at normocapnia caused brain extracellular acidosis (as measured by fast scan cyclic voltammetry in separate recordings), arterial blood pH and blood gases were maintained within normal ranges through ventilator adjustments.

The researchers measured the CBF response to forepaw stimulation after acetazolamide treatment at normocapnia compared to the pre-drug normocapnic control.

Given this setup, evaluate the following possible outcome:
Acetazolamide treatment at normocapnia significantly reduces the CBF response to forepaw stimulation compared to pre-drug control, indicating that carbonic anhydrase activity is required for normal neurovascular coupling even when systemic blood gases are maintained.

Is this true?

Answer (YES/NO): NO